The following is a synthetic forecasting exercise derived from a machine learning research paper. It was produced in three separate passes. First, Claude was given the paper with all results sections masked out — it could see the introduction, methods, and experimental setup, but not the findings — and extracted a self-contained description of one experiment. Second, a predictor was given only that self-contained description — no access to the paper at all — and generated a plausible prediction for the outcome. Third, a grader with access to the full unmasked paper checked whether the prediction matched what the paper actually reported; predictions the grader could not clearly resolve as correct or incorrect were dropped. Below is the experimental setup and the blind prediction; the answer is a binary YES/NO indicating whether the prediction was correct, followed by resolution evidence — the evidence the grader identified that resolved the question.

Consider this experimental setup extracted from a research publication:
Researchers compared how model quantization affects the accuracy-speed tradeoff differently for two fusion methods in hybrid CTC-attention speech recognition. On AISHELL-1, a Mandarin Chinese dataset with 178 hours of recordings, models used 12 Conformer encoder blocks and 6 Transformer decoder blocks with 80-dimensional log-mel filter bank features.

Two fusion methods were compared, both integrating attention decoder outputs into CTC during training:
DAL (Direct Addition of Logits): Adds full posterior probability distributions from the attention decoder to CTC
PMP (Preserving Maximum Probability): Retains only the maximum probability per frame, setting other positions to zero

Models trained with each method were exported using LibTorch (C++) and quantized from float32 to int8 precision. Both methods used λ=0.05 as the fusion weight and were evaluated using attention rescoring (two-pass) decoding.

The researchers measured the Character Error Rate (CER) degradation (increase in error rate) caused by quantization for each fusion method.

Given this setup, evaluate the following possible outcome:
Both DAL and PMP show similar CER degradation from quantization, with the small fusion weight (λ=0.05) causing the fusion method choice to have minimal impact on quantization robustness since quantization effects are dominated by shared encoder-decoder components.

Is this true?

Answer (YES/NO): NO